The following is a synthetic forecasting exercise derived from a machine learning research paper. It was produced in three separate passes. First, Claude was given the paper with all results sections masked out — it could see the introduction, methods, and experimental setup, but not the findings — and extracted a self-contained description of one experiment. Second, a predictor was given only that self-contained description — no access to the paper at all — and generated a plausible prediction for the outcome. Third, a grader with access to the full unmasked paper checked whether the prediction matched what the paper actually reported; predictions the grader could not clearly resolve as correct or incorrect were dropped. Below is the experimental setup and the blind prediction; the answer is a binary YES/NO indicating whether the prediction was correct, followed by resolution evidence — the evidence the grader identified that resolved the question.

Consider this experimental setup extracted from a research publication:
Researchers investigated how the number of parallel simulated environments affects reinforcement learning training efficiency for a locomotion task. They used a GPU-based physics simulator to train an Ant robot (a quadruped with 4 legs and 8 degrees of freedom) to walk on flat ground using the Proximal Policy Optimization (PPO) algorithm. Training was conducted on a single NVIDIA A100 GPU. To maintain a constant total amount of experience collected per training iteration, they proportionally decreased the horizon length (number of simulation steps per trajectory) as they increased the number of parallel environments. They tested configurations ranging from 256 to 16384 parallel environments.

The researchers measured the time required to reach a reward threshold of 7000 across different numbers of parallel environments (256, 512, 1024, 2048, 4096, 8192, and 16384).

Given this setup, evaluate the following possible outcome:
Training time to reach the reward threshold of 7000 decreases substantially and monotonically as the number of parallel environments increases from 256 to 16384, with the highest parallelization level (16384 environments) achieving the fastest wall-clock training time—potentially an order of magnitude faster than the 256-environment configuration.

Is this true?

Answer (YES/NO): NO